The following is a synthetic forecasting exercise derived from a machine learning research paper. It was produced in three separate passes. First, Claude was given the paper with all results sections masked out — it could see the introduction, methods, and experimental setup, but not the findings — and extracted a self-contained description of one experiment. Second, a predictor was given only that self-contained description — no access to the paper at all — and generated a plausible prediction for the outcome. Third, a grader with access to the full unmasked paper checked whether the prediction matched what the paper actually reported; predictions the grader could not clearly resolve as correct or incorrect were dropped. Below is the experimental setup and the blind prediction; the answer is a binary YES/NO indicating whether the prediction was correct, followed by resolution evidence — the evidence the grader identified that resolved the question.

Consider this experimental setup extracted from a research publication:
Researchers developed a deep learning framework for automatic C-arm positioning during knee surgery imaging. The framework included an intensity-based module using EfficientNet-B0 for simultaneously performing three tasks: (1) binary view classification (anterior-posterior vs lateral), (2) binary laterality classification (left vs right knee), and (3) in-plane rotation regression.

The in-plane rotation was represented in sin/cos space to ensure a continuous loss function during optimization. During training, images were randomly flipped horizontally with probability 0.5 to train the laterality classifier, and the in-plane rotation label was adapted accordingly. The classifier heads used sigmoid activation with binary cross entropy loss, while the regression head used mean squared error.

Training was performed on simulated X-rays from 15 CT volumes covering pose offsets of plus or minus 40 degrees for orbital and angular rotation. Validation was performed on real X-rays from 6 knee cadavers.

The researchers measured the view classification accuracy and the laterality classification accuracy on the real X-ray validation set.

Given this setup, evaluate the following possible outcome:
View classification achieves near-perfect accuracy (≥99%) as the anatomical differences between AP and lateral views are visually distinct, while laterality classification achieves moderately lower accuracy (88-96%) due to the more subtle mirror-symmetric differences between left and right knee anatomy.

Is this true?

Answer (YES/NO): NO